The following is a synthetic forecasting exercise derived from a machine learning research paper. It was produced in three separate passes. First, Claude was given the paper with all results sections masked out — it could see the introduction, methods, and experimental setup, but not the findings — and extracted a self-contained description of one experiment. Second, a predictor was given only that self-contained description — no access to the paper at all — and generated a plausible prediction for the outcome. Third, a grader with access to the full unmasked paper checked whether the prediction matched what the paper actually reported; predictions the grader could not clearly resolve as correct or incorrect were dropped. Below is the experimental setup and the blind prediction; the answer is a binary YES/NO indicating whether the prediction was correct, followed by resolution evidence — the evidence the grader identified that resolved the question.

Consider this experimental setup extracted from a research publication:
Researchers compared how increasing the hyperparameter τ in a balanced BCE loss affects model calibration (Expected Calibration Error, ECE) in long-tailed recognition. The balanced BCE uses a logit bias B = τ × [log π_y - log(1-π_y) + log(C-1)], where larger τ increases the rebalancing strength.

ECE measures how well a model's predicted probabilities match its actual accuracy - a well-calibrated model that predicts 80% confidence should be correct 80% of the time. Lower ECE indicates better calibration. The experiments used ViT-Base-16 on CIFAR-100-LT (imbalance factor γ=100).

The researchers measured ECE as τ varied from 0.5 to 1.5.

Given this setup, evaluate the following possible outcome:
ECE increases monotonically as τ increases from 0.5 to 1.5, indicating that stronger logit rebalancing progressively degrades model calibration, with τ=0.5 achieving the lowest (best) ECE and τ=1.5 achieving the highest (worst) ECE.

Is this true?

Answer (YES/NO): NO